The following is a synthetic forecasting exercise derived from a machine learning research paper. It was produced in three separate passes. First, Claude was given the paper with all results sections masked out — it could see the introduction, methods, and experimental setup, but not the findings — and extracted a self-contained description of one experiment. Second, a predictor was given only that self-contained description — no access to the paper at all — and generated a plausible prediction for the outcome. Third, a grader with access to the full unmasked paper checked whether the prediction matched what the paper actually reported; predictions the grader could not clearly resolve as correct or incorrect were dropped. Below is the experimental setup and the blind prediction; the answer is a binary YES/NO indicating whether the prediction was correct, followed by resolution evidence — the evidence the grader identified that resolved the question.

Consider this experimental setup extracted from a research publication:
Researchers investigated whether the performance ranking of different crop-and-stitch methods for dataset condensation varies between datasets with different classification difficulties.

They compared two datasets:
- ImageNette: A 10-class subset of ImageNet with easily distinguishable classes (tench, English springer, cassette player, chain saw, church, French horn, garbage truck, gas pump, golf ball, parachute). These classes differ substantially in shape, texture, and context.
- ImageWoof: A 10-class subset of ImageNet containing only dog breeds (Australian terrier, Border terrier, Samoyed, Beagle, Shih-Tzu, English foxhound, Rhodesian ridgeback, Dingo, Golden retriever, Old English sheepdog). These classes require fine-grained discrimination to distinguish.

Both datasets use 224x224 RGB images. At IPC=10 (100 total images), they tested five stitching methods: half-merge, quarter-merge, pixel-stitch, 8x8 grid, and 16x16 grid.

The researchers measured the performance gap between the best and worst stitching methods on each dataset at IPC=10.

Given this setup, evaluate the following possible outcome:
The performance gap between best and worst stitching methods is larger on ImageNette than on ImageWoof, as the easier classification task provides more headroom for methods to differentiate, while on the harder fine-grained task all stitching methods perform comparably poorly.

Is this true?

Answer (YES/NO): YES